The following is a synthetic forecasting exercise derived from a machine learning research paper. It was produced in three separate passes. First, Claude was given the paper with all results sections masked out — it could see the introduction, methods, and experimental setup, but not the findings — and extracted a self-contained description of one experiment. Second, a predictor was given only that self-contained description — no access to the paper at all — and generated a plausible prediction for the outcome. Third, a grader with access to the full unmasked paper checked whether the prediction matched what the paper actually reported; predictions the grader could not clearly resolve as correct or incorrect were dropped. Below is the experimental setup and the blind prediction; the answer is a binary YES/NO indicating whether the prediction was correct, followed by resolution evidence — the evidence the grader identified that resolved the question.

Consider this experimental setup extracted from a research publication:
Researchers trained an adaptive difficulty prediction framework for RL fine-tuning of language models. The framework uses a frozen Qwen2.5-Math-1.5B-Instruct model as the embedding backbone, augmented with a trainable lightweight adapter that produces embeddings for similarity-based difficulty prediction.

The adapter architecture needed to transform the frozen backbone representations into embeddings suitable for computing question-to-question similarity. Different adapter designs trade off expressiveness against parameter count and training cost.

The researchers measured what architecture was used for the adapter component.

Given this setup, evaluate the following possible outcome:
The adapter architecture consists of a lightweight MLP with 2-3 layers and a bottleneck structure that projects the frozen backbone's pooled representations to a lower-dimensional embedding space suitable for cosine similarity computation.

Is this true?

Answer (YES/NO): NO